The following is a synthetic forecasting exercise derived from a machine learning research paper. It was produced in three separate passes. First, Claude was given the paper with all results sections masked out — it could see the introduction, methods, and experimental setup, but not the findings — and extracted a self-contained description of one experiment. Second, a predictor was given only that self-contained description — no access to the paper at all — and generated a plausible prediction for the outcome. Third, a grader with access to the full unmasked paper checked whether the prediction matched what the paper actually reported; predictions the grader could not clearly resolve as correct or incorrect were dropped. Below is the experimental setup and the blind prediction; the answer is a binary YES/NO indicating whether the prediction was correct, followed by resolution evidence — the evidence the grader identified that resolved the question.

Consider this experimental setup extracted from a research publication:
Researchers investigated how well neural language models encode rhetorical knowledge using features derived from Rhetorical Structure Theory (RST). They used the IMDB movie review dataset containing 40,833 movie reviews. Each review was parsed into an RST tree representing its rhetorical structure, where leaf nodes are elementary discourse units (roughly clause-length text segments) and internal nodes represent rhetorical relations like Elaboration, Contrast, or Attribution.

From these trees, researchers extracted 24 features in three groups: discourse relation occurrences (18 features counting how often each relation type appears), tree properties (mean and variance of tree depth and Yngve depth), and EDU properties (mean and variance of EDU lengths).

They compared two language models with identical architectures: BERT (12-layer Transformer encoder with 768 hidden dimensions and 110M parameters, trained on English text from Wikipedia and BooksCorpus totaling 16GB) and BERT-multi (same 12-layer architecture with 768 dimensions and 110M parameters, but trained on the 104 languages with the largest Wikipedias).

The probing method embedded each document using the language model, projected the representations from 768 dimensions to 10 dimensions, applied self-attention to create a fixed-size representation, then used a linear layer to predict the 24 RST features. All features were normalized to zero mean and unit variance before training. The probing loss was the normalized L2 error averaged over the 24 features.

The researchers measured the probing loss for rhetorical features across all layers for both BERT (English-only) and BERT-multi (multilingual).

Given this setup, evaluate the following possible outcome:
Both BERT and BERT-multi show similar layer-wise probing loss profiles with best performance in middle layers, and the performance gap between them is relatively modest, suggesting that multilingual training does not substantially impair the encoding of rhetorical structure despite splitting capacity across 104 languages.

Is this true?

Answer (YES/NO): NO